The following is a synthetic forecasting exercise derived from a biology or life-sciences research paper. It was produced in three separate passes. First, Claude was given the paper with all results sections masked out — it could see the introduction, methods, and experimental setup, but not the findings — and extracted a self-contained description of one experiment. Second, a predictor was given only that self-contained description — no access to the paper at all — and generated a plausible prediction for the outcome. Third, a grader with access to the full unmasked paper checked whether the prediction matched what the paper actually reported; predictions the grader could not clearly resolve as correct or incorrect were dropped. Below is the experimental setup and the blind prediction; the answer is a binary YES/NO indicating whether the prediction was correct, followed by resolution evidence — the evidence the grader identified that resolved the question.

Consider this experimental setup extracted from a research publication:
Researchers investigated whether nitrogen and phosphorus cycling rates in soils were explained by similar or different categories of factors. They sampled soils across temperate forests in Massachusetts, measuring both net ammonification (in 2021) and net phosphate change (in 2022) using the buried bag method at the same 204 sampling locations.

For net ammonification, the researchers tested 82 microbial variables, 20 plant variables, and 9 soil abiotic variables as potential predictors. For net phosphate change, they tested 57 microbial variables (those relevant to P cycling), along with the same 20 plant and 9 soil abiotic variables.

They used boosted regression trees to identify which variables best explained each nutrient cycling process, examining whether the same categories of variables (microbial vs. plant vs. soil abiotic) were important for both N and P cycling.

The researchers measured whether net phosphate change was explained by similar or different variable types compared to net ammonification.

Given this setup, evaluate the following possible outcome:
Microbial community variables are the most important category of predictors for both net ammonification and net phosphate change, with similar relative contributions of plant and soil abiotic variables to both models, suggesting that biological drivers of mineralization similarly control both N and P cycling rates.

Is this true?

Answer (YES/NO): NO